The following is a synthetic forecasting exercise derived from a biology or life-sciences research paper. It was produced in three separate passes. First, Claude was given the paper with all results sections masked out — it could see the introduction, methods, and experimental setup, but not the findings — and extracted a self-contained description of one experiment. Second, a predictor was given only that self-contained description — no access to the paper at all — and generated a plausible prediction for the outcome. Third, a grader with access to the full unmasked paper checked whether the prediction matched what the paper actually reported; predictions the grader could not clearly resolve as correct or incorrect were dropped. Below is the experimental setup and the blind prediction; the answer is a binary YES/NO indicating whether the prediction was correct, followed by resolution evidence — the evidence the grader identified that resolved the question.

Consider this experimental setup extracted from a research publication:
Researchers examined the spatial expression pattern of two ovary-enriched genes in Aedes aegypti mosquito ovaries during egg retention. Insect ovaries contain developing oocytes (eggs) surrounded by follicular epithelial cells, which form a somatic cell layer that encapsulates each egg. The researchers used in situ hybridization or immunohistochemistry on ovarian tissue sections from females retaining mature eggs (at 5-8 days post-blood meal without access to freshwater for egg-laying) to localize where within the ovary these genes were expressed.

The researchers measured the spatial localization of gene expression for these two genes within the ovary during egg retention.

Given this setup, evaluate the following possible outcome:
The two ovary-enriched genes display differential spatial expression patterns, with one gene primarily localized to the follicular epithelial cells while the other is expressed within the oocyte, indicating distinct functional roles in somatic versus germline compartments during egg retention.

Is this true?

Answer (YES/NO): NO